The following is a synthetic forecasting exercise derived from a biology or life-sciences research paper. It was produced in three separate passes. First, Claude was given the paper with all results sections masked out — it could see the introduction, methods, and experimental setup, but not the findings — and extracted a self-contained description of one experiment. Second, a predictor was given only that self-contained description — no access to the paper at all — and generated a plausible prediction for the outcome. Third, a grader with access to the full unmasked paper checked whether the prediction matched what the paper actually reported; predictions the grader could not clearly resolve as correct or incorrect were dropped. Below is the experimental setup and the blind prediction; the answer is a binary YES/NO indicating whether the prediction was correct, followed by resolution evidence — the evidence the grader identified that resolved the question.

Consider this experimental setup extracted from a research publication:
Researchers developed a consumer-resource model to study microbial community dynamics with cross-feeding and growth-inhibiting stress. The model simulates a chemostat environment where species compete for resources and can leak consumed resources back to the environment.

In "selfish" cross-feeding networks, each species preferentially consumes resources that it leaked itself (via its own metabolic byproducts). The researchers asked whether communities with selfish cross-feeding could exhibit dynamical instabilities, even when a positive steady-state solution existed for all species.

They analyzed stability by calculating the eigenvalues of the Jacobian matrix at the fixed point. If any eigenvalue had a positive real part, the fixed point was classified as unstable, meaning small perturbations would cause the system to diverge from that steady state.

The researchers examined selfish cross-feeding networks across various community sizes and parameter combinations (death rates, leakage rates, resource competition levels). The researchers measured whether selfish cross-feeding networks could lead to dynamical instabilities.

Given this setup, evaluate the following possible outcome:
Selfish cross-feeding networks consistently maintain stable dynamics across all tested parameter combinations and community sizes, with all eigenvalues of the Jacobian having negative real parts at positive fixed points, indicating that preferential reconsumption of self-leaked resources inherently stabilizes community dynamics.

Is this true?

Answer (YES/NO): NO